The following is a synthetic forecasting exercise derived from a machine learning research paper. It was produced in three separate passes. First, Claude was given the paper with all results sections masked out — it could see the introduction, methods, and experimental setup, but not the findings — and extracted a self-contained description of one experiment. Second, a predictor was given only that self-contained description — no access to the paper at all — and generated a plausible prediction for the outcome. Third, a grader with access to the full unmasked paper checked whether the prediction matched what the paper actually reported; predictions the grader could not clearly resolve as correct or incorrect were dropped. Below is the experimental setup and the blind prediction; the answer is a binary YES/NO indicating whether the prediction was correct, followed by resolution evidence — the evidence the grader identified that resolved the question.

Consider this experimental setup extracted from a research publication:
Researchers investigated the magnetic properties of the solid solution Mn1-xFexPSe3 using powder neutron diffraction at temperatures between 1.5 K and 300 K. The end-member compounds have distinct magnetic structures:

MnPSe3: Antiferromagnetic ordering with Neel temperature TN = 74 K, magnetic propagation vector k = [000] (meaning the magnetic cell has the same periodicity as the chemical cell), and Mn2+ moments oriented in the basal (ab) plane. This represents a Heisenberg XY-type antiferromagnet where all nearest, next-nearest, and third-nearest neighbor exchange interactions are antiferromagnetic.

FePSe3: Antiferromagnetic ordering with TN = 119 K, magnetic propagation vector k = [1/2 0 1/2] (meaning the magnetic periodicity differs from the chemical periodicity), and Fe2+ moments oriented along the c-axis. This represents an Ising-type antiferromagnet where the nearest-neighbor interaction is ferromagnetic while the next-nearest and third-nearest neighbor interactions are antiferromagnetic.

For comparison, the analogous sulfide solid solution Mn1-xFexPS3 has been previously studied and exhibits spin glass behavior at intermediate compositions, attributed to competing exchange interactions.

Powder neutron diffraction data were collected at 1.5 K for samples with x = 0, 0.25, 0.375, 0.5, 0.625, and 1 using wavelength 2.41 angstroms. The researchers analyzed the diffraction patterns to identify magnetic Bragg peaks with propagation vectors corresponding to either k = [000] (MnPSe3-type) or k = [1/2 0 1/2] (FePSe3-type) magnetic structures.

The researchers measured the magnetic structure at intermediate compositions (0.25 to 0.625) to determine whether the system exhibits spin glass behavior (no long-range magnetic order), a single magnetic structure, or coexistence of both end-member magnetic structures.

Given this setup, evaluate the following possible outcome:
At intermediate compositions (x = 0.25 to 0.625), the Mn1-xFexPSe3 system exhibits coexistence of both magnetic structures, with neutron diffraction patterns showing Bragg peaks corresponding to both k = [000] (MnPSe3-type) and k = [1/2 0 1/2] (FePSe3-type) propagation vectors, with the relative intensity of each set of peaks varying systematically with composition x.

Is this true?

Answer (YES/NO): NO